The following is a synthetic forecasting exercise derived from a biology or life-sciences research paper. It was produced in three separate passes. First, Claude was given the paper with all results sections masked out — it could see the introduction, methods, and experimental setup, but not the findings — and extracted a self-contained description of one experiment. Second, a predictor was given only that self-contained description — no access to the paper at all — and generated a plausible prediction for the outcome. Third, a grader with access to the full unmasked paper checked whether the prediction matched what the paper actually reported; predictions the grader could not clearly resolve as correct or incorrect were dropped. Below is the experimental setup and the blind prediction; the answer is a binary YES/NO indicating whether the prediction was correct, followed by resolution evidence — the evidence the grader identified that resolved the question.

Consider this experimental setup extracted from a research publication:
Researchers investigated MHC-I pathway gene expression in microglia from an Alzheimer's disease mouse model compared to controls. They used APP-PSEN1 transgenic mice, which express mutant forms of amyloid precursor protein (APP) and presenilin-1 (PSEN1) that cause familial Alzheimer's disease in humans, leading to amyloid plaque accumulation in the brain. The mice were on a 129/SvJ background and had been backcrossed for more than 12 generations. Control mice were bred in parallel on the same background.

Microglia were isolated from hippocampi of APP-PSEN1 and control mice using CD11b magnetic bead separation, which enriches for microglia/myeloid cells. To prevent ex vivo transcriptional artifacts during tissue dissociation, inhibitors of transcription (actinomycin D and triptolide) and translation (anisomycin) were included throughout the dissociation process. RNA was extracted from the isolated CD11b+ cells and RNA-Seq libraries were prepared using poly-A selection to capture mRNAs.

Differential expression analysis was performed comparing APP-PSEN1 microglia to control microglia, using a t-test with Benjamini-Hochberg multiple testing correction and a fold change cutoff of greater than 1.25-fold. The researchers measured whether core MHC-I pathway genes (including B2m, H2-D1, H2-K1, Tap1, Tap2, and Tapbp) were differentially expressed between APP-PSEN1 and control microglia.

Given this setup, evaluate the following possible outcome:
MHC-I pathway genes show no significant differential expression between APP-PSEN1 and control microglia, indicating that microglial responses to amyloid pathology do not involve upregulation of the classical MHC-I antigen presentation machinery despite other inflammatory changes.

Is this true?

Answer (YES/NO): NO